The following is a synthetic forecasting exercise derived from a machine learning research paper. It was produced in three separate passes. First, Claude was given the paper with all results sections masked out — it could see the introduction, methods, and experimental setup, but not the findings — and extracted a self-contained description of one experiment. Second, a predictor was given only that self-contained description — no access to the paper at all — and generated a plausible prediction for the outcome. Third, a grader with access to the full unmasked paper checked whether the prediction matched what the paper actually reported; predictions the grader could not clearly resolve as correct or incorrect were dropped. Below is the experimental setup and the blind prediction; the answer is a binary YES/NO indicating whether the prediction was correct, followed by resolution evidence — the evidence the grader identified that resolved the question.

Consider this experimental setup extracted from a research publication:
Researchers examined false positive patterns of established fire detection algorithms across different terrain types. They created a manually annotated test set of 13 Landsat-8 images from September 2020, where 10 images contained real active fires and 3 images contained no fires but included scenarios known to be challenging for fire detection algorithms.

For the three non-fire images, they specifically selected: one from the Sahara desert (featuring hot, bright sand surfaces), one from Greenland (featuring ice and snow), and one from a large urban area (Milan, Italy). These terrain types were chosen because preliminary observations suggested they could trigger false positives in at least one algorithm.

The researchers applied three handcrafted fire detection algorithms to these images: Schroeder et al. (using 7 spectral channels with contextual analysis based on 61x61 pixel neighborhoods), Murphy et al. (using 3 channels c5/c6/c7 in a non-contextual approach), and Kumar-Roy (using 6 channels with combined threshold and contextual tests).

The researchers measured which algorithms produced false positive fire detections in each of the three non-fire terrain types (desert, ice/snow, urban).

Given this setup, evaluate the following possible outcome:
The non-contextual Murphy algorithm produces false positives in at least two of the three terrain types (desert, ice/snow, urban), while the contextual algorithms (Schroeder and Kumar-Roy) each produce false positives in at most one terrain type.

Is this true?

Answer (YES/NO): NO